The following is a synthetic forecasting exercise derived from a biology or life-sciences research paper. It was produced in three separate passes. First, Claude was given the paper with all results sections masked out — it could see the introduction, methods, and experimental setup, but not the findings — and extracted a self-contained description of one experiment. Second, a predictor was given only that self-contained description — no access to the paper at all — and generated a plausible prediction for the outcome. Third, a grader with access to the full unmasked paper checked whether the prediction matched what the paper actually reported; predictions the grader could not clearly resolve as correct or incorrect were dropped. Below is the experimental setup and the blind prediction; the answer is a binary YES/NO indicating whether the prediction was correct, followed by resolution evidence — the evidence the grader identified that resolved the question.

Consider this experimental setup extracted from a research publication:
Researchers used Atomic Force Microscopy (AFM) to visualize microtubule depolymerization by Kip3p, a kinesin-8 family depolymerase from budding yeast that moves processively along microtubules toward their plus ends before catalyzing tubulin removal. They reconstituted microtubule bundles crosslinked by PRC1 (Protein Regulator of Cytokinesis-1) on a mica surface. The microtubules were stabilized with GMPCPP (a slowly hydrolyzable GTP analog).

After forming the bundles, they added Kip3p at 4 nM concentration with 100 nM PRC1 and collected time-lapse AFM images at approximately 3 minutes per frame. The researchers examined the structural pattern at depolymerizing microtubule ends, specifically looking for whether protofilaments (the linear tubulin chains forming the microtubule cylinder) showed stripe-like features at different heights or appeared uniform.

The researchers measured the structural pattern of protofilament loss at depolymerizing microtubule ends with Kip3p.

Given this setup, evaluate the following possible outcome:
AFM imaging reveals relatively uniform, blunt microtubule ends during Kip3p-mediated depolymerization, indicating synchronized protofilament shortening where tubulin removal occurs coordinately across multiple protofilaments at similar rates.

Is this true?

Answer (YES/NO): YES